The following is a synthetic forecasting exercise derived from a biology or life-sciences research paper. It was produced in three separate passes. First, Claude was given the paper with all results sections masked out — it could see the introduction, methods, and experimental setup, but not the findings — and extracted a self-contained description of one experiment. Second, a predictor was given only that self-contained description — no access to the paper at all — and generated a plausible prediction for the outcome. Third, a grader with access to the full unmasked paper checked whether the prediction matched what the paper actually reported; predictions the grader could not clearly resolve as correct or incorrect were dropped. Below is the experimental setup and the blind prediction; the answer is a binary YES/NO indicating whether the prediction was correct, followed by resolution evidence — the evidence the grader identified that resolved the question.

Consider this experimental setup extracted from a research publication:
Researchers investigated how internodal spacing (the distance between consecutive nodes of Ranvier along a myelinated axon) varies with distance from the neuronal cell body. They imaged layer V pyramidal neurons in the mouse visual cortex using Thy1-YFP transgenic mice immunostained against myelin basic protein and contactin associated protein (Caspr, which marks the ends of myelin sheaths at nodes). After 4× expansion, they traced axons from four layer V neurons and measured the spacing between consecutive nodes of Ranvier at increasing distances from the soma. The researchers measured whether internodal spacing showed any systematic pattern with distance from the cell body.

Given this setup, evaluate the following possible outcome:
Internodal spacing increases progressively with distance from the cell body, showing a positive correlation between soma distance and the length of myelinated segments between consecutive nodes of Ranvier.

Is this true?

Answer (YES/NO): YES